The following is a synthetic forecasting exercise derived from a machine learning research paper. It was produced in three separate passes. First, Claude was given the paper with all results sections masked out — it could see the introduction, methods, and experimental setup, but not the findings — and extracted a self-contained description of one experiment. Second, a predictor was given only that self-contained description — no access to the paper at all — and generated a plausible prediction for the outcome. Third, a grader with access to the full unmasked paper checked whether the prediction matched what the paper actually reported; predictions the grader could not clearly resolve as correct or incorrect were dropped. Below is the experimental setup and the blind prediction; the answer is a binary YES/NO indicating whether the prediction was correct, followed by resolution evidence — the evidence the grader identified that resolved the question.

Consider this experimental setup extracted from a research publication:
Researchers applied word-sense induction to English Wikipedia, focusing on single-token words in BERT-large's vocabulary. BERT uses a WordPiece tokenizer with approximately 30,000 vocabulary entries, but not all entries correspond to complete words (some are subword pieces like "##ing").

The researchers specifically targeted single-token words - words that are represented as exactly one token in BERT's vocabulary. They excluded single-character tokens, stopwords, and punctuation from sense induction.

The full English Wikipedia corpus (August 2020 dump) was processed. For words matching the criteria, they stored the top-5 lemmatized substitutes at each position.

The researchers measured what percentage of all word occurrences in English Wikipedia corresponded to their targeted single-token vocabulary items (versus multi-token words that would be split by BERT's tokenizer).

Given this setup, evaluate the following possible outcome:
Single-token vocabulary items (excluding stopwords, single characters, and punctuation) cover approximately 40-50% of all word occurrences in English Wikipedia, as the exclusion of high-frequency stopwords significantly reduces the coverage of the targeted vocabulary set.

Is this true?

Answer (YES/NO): NO